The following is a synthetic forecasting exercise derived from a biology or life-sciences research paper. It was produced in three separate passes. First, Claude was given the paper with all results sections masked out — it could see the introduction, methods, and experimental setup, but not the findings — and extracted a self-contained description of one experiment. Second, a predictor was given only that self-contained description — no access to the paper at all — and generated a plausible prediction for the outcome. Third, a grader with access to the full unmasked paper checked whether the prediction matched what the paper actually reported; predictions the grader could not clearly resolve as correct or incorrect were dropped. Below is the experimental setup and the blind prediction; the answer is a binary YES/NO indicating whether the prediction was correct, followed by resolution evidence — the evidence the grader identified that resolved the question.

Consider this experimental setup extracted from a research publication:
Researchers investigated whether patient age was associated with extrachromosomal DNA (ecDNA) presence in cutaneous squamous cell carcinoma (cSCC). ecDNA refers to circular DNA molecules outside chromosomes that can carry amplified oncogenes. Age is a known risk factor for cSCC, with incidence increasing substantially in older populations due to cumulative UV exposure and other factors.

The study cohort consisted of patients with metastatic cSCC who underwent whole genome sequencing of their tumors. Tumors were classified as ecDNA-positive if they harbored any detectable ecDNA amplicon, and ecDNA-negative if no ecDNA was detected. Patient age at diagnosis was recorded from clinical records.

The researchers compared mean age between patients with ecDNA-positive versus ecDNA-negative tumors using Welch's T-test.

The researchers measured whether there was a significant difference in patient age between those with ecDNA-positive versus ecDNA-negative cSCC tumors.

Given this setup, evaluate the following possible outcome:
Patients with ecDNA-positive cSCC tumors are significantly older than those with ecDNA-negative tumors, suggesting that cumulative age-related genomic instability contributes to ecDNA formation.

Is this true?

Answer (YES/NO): NO